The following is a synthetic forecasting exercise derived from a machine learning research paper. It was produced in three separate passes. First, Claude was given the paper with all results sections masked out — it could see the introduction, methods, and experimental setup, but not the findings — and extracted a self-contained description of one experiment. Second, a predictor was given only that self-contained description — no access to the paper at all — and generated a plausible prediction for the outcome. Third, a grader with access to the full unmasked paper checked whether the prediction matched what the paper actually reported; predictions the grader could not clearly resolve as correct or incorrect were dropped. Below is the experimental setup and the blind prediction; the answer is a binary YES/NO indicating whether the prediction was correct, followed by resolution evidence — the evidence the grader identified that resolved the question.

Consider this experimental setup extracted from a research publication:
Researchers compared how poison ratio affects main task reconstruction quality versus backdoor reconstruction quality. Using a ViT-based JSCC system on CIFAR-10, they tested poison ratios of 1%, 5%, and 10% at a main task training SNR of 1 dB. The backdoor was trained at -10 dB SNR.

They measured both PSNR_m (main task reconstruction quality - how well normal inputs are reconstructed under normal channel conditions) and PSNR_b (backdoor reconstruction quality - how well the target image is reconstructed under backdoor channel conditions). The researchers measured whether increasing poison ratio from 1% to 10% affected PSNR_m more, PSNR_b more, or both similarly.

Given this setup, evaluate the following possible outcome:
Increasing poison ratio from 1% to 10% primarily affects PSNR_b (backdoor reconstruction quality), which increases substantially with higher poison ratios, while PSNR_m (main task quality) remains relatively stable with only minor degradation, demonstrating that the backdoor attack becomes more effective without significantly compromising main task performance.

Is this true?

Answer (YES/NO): YES